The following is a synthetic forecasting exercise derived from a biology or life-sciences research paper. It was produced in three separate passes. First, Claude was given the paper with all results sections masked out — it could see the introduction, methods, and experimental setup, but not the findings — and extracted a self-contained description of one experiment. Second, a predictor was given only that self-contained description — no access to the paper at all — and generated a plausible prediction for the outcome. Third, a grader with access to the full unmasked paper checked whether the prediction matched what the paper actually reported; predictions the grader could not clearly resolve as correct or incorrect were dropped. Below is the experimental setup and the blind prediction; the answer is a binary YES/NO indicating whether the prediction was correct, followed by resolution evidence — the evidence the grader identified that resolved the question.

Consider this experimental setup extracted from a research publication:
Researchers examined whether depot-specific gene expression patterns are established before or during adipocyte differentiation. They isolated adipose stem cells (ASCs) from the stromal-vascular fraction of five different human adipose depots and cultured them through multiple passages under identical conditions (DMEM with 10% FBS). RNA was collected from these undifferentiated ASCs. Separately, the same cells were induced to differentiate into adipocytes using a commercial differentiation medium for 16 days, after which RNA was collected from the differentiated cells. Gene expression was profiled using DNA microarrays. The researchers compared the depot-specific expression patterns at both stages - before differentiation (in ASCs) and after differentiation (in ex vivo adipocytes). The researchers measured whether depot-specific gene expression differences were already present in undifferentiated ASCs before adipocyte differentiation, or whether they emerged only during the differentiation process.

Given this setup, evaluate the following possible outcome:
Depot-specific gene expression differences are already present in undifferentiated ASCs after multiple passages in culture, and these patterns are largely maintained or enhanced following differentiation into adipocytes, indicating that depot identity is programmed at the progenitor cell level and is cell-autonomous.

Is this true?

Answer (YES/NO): YES